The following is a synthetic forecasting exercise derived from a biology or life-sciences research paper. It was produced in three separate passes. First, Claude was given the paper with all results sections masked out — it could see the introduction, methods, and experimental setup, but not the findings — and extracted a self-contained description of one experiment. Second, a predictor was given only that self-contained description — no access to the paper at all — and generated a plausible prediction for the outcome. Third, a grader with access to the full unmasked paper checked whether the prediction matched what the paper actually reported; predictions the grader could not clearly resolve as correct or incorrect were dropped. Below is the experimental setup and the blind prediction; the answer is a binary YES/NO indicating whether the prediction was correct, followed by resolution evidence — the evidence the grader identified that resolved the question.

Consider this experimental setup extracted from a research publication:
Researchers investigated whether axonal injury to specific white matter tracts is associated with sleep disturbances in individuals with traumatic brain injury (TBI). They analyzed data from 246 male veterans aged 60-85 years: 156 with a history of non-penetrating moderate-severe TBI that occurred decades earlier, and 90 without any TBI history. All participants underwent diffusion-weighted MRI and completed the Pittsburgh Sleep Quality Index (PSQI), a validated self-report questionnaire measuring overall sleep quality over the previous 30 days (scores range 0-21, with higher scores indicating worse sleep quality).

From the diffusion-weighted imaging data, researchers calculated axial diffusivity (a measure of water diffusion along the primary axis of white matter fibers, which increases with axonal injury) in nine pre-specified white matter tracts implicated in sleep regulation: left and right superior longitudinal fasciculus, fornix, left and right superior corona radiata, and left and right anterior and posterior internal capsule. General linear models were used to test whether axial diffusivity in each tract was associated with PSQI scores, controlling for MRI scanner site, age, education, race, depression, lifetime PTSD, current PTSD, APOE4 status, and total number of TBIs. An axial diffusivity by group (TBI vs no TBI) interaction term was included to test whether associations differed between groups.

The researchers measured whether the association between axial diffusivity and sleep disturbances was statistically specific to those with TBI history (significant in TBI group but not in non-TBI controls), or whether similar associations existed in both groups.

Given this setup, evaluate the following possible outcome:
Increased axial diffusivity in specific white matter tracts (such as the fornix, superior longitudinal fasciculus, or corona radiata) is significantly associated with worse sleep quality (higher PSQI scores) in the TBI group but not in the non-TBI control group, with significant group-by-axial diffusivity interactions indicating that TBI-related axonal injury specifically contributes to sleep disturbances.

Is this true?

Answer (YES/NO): NO